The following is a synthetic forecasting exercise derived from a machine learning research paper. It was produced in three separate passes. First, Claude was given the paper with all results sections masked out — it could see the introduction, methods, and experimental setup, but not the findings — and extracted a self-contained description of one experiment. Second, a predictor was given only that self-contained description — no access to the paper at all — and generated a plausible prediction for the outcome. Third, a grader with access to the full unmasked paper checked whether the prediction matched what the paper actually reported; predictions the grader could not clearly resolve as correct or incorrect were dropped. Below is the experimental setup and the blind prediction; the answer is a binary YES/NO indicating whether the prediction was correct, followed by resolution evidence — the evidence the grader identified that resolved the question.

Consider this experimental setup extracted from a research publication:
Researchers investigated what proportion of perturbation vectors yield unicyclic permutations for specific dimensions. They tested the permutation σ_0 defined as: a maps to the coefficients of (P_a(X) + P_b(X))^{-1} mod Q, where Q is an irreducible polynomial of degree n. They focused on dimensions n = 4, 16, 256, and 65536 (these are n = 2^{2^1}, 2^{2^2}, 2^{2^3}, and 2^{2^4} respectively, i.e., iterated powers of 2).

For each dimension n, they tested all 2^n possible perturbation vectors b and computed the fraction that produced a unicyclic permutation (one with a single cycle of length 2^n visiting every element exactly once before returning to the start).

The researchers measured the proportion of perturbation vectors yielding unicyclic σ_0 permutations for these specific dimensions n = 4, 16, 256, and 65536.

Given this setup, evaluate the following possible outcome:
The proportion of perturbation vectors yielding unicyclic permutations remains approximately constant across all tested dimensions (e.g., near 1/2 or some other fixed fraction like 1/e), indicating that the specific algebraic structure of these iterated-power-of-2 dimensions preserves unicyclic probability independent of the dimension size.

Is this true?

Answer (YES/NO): YES